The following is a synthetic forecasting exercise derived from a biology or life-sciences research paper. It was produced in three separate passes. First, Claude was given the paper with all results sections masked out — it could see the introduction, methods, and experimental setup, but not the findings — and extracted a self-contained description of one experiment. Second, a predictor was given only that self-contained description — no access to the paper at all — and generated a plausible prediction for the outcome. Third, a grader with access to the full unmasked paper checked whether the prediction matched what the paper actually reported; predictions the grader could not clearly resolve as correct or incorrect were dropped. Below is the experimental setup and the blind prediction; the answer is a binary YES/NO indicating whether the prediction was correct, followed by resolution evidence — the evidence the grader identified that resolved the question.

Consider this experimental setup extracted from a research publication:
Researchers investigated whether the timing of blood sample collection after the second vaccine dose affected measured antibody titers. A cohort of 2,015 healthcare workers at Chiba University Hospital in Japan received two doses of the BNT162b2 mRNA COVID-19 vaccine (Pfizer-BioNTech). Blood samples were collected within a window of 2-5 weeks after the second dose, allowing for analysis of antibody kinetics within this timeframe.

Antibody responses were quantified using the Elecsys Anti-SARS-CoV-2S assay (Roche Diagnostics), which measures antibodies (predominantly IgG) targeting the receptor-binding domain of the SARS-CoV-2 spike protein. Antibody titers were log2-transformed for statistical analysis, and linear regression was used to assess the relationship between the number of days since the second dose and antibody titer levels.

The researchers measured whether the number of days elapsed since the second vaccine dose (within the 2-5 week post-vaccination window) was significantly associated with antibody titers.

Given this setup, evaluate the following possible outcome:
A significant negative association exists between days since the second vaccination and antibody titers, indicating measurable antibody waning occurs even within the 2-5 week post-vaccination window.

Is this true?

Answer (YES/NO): YES